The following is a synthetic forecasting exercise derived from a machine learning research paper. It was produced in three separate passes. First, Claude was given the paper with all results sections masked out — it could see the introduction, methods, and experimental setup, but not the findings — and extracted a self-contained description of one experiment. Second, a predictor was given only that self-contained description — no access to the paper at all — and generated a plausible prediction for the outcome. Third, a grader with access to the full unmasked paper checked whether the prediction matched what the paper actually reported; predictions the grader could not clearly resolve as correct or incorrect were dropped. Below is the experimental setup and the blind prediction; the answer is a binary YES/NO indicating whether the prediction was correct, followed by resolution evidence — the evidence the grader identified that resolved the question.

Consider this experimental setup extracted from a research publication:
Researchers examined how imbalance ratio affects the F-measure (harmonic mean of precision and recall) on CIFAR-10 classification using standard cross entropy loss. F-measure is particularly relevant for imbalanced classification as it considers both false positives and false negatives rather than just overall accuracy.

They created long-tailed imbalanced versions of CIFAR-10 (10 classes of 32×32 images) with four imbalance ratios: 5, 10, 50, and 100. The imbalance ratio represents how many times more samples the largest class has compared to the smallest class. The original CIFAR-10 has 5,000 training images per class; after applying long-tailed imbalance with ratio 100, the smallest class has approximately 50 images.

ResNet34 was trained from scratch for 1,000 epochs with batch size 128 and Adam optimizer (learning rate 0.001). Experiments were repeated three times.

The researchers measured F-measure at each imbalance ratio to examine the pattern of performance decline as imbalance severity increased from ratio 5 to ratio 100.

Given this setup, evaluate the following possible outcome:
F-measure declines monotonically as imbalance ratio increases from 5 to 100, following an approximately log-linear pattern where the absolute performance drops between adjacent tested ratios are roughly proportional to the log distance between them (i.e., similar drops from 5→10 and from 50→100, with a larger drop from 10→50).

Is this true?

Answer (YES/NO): NO